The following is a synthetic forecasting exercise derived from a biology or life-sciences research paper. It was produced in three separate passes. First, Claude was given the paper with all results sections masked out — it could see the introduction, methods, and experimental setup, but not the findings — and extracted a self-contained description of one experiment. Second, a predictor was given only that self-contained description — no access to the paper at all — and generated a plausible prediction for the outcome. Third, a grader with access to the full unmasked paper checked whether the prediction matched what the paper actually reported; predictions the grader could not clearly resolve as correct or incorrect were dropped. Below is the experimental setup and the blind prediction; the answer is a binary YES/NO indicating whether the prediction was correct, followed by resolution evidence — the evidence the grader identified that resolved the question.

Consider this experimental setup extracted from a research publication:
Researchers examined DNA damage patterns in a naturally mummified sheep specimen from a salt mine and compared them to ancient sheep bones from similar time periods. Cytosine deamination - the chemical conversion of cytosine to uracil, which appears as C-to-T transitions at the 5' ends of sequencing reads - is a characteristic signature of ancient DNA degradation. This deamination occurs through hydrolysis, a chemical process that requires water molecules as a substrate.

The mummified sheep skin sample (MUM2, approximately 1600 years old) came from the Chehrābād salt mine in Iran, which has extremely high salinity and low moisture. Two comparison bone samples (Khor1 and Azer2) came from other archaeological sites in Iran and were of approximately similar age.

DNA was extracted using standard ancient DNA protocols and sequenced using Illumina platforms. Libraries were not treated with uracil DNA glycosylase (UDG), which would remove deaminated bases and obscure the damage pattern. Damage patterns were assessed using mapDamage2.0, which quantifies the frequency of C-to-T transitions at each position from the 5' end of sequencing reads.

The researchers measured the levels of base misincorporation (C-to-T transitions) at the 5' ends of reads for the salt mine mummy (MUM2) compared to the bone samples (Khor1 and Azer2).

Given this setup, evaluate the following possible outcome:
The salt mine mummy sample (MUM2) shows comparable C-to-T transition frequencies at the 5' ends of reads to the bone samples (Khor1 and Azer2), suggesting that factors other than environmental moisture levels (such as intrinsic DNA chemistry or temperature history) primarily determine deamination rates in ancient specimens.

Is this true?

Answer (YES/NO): NO